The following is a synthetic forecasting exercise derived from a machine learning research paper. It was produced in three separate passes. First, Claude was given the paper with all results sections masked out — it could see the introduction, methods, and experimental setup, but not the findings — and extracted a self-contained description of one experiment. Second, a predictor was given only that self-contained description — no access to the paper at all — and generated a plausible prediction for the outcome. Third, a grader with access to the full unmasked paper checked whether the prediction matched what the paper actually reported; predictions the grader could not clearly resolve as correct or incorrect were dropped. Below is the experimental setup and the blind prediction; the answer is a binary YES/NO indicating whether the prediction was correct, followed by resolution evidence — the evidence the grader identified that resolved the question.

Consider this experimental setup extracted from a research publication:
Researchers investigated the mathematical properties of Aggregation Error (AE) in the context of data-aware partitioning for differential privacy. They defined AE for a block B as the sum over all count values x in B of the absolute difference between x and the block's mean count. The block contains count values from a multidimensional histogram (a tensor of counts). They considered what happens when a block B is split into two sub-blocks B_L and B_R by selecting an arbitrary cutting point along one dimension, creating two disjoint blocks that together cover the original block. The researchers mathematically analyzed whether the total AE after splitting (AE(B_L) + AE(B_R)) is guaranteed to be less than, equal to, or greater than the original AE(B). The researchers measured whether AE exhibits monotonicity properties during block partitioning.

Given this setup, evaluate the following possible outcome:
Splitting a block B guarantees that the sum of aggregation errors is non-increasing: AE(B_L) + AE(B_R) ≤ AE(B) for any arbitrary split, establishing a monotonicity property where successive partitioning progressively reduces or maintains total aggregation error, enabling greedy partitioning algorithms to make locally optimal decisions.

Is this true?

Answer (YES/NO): YES